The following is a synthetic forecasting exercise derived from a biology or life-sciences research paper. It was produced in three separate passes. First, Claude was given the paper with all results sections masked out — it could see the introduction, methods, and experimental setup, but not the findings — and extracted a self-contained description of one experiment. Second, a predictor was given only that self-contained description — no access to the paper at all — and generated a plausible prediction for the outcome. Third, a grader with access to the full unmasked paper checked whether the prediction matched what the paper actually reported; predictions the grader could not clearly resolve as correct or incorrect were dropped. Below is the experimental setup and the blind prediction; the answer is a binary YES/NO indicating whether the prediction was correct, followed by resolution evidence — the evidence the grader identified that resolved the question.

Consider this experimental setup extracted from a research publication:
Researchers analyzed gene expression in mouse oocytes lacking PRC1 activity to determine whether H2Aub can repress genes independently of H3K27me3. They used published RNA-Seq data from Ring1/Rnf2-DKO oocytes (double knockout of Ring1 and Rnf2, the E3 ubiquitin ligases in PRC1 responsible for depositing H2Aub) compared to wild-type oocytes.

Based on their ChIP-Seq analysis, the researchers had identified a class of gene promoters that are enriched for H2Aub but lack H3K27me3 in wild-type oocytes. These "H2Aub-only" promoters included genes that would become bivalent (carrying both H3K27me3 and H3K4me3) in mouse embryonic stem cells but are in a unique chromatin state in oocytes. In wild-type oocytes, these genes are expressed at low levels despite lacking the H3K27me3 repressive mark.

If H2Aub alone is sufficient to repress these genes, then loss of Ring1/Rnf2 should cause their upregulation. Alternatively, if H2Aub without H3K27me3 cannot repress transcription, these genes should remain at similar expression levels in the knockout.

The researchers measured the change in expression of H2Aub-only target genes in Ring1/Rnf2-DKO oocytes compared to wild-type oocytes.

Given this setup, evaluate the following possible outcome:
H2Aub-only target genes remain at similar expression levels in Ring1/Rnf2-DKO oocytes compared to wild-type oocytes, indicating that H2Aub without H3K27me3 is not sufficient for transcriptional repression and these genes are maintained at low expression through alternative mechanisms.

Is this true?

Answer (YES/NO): NO